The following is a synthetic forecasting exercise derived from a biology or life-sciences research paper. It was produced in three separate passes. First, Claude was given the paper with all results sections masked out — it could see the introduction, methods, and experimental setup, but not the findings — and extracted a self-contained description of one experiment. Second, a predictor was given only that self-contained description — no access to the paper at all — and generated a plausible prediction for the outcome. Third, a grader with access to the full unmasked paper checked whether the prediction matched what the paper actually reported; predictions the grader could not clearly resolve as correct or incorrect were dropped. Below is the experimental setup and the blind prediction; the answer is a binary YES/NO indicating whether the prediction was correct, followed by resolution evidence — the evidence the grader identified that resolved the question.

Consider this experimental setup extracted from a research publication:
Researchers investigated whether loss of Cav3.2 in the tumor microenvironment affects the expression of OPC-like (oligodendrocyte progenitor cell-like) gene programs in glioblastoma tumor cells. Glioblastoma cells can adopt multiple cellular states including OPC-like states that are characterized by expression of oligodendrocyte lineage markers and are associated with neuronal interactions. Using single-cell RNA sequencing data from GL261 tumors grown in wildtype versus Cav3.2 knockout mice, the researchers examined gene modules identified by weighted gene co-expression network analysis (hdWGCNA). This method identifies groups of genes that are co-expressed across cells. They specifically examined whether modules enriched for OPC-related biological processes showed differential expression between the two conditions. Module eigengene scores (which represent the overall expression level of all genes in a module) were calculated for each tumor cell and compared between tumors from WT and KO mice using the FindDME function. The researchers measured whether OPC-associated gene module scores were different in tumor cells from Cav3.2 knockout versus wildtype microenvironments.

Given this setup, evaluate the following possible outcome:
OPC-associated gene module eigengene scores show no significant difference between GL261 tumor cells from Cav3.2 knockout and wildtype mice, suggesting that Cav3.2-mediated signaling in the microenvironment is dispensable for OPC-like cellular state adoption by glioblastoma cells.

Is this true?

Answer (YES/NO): NO